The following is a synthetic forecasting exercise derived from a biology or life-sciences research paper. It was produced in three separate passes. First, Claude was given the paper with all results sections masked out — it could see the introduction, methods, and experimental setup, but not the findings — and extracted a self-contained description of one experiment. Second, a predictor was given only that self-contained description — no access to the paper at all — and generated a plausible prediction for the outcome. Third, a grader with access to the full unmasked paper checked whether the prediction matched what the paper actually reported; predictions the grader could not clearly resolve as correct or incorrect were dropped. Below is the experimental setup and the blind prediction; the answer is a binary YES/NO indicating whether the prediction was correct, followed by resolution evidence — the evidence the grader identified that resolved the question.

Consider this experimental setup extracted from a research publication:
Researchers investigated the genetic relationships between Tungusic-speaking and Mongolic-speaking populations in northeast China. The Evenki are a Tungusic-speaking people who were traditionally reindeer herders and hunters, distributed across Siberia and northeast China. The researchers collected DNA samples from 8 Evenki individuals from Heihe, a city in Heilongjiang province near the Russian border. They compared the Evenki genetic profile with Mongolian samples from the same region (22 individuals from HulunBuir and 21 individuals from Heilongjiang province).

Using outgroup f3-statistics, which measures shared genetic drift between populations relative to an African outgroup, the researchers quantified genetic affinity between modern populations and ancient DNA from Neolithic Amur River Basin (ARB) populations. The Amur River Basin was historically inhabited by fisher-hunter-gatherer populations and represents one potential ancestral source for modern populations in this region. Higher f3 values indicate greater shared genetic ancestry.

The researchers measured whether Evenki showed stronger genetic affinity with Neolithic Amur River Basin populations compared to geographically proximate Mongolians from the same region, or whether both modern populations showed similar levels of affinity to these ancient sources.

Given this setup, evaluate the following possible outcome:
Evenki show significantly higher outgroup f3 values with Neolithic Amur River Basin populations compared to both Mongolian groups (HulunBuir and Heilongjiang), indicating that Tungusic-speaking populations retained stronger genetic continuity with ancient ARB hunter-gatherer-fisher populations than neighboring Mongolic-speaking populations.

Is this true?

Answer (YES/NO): NO